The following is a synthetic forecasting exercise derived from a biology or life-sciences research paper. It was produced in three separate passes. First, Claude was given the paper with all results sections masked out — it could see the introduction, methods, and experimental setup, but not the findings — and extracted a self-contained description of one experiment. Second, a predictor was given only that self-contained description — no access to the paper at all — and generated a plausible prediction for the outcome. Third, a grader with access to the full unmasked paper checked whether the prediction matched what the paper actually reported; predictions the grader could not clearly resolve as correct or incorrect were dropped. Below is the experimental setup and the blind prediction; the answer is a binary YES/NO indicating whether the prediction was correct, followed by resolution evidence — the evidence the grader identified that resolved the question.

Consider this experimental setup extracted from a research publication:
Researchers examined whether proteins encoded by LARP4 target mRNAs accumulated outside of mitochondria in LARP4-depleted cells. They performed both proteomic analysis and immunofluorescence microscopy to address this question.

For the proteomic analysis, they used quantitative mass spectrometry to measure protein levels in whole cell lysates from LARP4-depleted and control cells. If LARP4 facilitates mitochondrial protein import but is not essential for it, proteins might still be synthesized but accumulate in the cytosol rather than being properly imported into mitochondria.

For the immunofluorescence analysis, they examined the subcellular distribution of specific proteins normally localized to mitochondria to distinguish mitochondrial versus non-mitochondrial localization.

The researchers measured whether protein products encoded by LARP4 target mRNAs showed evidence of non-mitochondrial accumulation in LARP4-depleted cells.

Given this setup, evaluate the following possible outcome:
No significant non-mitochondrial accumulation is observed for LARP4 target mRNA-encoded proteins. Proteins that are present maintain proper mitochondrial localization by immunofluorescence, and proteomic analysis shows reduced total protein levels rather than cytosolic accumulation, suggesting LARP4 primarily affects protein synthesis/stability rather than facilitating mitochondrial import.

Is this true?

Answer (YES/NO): NO